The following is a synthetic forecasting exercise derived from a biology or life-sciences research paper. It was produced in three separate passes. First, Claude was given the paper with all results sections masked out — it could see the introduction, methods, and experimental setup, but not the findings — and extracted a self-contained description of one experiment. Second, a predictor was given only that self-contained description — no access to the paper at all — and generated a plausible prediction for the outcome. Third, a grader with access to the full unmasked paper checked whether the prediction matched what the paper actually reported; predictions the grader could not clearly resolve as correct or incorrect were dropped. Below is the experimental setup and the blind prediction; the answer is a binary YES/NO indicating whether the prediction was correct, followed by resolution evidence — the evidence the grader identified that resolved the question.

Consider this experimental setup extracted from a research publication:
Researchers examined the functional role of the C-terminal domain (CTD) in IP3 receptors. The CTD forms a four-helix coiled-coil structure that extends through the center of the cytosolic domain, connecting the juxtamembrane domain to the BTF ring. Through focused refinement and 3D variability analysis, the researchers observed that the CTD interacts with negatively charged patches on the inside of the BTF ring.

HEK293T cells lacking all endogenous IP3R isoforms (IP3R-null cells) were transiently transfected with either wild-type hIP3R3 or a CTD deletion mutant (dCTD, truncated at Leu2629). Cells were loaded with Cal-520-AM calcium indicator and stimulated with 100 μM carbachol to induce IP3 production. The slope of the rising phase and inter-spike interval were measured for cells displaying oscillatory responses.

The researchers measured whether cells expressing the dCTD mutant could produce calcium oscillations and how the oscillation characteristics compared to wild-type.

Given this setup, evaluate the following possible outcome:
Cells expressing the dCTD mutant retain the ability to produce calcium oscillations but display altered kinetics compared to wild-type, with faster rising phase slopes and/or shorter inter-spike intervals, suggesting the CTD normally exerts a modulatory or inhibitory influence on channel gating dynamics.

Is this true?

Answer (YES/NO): YES